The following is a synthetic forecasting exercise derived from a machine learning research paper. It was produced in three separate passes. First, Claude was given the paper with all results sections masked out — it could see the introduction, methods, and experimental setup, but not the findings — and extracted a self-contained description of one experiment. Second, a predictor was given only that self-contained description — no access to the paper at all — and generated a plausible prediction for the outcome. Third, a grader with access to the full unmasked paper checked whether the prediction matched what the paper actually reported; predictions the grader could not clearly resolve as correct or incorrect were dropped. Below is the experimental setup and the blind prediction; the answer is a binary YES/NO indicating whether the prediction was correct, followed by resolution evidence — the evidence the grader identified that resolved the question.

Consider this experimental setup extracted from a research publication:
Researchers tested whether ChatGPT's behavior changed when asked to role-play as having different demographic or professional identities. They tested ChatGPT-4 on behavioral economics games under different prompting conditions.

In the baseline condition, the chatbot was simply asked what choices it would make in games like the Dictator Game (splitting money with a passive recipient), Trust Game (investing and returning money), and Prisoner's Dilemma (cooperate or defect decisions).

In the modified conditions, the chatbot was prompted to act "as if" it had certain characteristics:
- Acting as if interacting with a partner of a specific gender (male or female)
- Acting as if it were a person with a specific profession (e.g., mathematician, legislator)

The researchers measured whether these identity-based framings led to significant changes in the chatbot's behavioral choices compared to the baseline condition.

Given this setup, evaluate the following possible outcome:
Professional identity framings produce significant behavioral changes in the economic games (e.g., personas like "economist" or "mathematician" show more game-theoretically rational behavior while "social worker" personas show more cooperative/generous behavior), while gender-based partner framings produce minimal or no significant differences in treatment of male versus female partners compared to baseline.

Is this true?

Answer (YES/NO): YES